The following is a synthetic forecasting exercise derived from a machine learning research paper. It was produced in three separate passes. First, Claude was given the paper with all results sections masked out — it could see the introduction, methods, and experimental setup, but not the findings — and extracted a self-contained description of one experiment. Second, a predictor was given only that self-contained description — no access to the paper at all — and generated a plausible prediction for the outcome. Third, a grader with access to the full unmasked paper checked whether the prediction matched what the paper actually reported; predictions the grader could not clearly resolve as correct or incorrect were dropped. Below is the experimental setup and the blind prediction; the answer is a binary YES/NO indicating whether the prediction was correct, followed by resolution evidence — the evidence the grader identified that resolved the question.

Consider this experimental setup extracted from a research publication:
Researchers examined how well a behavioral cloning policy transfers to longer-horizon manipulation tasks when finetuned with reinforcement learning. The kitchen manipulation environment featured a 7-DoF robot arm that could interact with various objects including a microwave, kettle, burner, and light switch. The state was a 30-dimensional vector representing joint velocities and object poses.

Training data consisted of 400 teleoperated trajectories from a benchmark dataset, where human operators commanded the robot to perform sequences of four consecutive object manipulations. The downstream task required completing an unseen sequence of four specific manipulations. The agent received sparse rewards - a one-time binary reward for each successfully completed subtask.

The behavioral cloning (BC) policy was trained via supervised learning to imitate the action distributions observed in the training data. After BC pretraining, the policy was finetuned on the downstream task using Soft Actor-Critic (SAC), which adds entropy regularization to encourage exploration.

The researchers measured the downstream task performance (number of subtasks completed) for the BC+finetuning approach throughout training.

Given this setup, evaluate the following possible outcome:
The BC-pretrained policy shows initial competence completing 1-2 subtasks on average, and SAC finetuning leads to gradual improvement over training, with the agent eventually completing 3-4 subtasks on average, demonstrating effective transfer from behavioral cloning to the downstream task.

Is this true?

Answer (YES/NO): NO